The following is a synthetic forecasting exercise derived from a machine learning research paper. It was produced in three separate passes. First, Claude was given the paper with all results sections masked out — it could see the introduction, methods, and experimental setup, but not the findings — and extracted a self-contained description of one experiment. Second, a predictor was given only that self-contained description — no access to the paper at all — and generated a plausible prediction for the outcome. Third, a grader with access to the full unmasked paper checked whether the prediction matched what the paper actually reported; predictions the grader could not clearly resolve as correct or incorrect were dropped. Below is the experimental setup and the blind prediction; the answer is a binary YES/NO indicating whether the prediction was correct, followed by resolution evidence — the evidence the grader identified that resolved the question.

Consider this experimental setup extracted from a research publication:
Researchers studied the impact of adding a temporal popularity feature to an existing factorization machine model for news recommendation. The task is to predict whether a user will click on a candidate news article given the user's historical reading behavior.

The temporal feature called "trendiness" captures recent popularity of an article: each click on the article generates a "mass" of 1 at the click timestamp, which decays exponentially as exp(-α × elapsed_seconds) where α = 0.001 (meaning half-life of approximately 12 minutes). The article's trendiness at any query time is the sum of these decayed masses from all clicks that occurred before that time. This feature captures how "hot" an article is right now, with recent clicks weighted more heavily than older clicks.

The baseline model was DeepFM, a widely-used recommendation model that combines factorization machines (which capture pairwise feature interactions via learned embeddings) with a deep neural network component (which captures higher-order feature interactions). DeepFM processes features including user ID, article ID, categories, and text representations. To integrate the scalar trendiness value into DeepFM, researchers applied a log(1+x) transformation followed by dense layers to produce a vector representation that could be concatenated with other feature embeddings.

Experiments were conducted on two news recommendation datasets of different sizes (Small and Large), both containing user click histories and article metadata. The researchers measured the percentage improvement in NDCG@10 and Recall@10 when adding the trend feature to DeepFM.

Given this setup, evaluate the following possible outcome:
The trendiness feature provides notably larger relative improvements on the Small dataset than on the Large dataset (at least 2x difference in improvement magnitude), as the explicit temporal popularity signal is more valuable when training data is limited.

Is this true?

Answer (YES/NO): NO